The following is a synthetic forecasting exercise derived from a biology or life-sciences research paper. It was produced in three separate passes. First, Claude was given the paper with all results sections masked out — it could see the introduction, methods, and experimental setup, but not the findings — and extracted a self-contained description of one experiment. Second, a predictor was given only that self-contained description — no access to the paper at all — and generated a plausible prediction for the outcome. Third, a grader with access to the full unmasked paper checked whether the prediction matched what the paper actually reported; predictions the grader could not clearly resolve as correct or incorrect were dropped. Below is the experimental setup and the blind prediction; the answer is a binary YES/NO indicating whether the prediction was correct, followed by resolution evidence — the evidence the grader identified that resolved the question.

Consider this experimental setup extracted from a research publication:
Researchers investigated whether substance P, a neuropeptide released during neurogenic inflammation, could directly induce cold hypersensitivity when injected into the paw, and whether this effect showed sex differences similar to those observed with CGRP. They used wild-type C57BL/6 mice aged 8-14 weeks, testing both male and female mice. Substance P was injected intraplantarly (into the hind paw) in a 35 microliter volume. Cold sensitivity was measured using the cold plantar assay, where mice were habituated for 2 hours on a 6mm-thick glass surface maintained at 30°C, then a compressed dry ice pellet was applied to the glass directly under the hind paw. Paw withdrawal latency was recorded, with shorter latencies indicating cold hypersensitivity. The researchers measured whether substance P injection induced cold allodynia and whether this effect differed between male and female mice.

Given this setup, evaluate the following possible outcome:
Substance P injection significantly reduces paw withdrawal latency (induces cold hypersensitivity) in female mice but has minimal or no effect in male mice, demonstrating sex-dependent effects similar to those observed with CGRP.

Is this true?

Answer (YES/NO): NO